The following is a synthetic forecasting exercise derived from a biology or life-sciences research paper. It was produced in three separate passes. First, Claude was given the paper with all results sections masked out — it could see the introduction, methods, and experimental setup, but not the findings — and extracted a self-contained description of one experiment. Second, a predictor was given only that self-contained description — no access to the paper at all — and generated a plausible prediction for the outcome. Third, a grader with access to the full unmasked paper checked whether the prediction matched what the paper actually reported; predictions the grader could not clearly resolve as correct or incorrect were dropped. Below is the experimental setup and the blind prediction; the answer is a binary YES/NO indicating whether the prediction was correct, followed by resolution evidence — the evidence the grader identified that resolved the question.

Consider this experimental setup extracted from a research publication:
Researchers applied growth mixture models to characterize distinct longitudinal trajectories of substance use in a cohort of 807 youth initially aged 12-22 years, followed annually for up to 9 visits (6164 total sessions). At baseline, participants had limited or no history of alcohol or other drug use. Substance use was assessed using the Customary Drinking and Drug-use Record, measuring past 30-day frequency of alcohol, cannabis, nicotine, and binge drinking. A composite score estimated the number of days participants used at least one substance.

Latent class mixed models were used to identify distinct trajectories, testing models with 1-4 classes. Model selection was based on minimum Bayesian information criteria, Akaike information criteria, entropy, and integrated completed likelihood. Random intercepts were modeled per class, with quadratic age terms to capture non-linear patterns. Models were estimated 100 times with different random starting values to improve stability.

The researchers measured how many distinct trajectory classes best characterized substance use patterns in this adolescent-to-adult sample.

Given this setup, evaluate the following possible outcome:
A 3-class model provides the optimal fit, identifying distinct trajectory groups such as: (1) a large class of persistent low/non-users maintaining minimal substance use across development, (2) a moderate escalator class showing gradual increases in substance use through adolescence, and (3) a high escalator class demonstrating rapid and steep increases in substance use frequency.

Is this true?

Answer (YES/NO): NO